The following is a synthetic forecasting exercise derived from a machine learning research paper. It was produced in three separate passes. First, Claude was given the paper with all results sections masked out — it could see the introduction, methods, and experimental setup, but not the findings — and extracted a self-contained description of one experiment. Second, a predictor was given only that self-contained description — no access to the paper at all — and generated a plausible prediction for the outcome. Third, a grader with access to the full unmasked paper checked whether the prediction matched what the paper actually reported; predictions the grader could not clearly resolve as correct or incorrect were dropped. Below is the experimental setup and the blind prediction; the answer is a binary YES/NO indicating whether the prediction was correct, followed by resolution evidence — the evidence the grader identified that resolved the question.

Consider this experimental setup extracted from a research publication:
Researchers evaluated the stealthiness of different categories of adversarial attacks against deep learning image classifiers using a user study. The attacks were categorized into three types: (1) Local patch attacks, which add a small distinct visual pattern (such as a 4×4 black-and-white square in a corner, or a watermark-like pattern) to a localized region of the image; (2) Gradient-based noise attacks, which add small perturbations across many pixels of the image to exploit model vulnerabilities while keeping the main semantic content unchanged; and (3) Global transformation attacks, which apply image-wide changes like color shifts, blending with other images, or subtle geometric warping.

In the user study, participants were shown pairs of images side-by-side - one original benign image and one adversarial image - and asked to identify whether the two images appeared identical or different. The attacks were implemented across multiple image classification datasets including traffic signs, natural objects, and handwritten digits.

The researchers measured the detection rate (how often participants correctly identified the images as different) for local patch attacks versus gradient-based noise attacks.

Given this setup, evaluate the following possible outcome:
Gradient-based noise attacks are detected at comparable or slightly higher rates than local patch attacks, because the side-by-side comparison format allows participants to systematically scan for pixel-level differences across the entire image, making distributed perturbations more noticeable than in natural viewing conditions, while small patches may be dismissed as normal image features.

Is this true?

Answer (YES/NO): NO